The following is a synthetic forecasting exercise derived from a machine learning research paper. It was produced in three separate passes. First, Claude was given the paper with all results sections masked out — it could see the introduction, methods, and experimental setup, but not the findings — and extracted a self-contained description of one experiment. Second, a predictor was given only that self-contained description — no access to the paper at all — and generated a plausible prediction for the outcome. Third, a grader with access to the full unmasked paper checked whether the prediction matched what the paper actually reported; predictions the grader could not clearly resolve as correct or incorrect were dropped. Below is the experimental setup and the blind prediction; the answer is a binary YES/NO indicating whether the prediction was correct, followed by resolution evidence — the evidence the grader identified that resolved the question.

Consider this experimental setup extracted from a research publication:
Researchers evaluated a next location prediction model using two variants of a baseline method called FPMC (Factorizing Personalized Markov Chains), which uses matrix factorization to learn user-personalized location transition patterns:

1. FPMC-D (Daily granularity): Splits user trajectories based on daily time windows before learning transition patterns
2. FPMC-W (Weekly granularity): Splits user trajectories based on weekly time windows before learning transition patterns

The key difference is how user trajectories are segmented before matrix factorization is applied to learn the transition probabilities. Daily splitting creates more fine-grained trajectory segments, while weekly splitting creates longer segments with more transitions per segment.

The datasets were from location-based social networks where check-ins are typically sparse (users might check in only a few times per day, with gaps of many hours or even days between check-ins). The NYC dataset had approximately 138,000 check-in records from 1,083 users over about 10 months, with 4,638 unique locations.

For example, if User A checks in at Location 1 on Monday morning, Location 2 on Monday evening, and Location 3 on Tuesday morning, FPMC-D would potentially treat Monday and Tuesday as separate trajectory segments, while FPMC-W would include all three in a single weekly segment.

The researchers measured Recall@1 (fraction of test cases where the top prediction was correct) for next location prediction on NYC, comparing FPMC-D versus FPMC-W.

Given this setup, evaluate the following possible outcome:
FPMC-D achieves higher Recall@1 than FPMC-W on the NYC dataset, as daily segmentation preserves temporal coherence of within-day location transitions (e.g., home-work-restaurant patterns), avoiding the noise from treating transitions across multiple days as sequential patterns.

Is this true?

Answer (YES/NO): YES